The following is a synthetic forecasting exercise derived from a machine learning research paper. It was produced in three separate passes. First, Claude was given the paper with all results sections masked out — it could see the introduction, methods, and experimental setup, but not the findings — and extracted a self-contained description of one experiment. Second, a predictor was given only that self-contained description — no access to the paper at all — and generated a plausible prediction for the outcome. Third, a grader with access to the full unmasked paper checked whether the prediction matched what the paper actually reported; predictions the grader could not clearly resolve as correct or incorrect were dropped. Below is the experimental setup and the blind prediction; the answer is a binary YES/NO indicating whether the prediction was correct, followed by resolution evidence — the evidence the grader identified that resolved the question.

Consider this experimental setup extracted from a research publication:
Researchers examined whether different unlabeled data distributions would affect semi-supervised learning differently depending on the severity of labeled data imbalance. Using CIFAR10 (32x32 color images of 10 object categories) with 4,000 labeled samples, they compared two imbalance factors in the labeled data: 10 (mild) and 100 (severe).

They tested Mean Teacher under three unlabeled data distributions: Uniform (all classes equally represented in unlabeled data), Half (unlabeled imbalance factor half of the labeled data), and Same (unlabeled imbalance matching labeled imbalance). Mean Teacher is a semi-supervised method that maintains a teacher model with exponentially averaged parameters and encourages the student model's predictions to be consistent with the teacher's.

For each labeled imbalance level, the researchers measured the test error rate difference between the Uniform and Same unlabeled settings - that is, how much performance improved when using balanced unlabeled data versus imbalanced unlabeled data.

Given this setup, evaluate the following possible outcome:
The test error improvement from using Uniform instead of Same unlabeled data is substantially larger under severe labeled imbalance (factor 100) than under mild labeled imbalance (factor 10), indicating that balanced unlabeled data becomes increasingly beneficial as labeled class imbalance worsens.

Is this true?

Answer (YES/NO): YES